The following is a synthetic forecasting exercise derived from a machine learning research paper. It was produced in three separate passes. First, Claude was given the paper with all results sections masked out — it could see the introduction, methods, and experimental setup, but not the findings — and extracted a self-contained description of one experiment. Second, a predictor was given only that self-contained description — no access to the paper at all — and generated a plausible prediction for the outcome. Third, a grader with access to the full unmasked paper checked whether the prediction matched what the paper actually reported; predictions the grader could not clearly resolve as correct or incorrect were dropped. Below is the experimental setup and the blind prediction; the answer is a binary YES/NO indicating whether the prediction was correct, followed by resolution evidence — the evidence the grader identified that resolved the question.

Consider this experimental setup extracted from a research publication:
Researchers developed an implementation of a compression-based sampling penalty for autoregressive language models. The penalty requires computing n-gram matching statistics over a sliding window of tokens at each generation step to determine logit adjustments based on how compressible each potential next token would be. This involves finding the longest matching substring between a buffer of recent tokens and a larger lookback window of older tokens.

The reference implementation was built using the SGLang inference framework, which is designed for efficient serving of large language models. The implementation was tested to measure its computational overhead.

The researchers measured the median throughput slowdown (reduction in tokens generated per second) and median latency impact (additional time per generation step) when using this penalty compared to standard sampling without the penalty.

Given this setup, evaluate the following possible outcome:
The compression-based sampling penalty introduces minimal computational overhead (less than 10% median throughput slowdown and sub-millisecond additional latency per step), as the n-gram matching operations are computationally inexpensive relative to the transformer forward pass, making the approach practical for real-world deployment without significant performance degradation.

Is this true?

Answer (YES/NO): YES